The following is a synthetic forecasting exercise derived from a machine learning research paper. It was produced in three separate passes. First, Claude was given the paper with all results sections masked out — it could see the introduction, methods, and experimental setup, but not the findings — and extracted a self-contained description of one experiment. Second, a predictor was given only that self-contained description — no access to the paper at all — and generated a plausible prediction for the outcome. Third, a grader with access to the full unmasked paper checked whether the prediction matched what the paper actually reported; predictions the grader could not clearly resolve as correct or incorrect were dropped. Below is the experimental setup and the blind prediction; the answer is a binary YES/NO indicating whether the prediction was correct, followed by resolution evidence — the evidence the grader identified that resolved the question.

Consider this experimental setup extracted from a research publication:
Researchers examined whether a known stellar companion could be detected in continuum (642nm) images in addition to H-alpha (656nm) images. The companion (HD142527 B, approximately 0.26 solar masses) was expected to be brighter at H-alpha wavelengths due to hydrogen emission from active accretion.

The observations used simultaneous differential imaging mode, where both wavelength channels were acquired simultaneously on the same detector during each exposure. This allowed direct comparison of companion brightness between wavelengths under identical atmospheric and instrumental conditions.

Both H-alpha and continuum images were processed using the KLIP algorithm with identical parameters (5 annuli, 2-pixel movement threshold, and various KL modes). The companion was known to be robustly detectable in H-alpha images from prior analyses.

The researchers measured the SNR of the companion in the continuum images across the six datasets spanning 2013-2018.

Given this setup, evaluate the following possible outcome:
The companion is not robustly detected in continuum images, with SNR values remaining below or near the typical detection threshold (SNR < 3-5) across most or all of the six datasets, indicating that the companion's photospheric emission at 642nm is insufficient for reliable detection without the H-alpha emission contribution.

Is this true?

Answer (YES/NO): NO